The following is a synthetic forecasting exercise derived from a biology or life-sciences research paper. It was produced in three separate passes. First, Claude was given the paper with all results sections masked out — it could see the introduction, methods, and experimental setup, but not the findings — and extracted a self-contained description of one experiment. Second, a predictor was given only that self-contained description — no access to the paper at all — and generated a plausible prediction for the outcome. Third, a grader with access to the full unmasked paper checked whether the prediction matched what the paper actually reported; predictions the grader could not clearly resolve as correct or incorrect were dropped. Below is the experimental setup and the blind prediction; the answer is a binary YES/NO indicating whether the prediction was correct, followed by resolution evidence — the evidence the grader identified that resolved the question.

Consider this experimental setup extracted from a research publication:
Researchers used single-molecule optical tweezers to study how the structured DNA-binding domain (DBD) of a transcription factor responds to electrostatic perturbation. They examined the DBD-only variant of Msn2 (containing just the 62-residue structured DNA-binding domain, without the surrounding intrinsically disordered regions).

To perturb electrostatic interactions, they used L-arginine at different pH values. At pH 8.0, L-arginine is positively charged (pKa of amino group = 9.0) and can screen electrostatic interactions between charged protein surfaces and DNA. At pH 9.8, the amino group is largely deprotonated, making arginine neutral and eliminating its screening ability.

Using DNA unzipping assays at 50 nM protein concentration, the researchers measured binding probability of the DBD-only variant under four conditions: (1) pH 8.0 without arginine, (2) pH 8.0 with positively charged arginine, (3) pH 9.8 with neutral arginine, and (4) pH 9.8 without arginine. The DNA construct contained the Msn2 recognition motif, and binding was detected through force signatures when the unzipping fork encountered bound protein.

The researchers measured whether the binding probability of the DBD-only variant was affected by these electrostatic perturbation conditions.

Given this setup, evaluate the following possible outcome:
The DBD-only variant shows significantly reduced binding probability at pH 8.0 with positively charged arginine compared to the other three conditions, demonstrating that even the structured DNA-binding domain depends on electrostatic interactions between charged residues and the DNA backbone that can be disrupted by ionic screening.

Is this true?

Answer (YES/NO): YES